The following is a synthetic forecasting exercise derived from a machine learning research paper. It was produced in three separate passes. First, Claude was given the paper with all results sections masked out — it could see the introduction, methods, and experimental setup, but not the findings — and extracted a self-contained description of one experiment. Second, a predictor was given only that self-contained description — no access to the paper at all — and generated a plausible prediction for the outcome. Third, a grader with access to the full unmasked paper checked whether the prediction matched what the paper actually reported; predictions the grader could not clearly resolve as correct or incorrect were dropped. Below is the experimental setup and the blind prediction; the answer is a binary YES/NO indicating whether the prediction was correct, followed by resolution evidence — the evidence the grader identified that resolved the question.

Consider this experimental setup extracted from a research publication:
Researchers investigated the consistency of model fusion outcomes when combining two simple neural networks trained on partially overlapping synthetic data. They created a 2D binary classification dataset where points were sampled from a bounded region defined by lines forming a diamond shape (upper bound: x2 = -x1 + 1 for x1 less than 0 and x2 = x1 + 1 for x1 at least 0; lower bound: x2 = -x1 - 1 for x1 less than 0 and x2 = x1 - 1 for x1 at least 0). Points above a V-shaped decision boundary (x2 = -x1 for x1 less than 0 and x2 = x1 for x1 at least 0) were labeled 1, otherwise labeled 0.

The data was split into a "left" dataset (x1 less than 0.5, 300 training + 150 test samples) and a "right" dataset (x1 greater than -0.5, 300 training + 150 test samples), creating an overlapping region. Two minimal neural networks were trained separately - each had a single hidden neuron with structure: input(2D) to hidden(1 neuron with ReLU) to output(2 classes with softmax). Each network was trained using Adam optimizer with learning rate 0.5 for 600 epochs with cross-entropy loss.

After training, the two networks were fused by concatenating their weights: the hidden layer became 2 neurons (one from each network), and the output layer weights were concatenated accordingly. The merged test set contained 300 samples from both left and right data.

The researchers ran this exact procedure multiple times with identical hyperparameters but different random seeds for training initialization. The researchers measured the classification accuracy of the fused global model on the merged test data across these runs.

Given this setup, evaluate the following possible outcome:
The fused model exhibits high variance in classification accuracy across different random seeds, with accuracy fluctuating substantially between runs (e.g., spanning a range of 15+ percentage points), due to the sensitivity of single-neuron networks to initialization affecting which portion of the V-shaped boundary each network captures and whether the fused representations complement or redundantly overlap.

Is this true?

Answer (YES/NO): YES